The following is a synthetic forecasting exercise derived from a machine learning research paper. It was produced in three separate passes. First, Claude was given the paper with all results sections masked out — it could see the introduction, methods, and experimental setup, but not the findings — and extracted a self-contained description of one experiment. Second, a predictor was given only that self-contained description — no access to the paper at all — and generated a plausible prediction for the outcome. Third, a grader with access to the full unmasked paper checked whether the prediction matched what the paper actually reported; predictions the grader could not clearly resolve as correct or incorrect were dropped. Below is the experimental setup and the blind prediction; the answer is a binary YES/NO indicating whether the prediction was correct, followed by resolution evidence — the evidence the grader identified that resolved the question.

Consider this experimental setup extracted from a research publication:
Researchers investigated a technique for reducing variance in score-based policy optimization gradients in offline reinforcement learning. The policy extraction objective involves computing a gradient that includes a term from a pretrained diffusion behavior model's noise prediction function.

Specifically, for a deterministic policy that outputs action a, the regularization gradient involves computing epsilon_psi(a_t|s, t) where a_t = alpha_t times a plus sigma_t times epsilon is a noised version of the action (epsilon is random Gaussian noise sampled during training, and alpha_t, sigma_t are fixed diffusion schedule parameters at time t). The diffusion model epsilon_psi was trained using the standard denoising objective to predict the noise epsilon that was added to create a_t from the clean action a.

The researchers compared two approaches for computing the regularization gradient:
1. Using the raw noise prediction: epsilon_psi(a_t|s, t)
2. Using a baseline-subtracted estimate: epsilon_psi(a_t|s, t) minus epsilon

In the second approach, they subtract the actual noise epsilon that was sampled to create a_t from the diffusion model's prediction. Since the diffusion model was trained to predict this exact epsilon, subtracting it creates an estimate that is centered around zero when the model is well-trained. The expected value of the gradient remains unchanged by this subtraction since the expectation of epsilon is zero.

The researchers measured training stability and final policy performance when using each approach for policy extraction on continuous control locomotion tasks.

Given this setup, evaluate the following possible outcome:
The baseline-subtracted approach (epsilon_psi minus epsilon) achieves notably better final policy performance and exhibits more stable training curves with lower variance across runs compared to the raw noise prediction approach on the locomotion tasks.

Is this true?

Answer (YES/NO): NO